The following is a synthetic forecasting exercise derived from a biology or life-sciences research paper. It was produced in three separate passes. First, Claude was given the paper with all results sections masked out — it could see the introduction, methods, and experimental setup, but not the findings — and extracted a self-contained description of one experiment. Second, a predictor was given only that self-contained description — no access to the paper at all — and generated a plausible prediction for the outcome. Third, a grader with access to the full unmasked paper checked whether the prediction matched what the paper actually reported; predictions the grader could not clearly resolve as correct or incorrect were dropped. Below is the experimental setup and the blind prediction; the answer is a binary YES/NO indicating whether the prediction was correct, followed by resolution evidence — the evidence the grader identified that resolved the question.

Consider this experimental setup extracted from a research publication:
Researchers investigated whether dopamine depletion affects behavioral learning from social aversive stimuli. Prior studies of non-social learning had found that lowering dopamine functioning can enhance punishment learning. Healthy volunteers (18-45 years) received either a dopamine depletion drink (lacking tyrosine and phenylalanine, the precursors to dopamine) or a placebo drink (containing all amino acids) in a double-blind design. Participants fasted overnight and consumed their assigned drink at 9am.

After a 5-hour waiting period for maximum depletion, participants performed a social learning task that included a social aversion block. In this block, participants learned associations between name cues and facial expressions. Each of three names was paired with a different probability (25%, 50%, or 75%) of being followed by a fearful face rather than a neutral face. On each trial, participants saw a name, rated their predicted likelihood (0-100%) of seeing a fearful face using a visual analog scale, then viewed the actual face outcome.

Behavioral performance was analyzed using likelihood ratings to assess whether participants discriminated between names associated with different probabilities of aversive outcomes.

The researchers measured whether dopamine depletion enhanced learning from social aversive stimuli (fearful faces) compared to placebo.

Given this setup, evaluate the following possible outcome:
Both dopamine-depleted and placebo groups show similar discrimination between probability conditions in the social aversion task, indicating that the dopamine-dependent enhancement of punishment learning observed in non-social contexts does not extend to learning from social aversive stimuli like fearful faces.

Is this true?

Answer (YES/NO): YES